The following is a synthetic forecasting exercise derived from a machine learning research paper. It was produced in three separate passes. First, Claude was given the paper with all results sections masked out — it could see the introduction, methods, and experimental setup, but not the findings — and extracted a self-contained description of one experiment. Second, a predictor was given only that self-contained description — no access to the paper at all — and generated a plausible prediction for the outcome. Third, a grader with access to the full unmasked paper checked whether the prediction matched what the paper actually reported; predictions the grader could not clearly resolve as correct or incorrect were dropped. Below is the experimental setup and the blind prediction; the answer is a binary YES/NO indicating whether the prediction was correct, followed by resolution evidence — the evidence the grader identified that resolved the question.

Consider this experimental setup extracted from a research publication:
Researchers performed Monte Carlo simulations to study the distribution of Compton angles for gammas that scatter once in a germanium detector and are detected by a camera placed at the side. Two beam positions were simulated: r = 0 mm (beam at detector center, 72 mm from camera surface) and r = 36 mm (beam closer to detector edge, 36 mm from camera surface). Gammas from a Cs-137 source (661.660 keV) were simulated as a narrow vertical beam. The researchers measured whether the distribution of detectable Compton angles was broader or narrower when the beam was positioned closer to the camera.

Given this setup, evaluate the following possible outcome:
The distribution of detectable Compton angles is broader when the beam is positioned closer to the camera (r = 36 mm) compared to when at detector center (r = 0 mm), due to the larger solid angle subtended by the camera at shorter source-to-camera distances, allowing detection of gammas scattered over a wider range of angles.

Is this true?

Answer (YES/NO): YES